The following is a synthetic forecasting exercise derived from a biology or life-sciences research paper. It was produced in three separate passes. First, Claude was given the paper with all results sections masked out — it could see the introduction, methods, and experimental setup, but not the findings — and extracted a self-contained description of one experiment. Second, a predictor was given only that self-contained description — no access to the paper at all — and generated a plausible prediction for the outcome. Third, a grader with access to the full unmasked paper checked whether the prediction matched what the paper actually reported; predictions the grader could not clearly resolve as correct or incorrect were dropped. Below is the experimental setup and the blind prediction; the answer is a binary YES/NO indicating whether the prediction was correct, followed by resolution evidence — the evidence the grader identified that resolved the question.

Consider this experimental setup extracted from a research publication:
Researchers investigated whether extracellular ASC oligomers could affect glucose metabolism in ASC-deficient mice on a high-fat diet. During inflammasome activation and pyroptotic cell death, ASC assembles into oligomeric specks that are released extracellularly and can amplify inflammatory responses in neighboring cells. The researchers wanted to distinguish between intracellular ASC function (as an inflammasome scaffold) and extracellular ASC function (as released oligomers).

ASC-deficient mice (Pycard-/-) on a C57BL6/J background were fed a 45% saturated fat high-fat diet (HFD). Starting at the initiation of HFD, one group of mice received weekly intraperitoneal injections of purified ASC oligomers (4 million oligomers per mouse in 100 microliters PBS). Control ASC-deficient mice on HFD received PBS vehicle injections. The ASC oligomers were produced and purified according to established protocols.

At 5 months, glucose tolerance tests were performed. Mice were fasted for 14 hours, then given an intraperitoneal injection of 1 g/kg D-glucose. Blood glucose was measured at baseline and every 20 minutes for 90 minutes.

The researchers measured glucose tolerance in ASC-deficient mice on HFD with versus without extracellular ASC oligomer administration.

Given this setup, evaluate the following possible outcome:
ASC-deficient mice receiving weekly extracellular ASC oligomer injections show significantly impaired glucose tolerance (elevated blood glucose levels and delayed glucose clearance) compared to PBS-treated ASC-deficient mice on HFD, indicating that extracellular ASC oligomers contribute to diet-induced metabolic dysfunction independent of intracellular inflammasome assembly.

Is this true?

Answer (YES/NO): NO